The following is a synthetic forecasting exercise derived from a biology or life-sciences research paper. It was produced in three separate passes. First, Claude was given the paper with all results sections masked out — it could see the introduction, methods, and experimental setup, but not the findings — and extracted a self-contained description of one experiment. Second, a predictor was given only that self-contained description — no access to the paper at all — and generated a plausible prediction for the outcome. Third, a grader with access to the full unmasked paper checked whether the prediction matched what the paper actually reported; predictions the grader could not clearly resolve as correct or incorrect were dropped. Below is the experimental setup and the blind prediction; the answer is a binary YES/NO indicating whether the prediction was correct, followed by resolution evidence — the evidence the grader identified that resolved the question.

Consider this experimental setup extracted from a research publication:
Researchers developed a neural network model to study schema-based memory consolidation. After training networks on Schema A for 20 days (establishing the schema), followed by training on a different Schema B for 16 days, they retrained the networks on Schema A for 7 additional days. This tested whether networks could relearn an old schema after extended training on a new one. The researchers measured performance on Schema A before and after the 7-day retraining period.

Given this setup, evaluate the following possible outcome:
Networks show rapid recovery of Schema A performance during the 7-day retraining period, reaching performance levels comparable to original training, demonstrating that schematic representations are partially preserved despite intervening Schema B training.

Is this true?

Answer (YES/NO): YES